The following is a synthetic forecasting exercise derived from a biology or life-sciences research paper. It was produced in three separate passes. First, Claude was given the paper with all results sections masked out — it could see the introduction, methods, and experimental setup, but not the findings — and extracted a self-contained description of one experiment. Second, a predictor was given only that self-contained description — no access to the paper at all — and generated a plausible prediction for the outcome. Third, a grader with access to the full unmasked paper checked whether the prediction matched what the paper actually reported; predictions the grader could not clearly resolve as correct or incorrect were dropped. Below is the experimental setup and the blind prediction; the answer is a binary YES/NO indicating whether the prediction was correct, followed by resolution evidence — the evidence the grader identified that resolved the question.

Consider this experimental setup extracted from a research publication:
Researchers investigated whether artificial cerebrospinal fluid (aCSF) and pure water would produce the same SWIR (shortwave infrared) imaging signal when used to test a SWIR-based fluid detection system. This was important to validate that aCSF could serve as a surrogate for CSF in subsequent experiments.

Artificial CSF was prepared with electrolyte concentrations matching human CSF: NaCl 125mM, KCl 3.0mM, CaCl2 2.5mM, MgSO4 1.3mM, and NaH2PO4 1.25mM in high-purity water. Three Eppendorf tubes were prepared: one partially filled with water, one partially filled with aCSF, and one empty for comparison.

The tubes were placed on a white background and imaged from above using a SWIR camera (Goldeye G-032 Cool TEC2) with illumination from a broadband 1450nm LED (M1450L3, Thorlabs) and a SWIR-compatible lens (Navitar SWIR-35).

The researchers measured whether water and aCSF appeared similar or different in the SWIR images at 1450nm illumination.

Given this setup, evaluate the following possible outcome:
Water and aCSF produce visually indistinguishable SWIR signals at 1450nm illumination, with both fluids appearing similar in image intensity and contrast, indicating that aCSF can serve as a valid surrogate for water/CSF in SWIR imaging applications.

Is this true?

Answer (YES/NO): YES